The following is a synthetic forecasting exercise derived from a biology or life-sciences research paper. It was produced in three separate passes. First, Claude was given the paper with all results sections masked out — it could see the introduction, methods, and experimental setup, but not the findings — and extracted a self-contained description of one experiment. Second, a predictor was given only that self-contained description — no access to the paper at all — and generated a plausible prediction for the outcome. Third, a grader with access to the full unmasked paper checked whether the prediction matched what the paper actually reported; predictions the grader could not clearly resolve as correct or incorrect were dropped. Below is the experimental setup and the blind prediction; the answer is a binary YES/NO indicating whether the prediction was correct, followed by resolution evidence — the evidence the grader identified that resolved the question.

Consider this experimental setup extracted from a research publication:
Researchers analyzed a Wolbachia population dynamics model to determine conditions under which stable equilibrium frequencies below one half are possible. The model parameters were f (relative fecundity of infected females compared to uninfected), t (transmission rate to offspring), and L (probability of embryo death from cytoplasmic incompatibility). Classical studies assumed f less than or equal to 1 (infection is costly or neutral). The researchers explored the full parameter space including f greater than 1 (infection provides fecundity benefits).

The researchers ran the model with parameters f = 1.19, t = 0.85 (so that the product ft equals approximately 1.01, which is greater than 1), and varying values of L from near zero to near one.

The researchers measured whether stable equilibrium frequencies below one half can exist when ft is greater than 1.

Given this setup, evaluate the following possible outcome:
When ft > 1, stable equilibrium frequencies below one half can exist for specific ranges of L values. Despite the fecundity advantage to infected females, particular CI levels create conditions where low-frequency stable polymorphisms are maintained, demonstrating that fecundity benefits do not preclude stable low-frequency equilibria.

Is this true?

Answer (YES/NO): YES